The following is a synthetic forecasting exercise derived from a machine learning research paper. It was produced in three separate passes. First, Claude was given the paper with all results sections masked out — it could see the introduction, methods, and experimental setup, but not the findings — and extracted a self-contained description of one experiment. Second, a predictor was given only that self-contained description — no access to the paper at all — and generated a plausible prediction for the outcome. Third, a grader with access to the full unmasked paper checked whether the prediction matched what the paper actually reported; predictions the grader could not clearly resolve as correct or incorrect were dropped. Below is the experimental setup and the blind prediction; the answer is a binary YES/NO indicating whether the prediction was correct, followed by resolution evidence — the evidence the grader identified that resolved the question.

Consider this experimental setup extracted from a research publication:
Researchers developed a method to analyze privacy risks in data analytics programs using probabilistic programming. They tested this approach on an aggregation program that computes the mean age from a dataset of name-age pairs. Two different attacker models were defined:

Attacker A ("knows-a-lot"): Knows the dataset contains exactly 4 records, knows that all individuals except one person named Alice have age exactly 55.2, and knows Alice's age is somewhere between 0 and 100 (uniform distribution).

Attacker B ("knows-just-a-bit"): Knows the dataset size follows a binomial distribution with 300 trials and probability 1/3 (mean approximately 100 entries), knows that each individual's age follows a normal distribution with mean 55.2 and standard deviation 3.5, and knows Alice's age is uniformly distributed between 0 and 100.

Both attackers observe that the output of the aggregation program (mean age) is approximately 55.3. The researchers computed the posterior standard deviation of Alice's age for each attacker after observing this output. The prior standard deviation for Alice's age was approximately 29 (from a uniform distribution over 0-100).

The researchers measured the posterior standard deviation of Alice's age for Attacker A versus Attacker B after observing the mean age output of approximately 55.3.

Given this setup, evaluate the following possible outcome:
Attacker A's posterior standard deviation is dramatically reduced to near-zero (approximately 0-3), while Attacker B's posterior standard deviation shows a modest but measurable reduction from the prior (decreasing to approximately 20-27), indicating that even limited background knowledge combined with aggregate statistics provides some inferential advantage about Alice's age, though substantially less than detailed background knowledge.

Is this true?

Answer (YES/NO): NO